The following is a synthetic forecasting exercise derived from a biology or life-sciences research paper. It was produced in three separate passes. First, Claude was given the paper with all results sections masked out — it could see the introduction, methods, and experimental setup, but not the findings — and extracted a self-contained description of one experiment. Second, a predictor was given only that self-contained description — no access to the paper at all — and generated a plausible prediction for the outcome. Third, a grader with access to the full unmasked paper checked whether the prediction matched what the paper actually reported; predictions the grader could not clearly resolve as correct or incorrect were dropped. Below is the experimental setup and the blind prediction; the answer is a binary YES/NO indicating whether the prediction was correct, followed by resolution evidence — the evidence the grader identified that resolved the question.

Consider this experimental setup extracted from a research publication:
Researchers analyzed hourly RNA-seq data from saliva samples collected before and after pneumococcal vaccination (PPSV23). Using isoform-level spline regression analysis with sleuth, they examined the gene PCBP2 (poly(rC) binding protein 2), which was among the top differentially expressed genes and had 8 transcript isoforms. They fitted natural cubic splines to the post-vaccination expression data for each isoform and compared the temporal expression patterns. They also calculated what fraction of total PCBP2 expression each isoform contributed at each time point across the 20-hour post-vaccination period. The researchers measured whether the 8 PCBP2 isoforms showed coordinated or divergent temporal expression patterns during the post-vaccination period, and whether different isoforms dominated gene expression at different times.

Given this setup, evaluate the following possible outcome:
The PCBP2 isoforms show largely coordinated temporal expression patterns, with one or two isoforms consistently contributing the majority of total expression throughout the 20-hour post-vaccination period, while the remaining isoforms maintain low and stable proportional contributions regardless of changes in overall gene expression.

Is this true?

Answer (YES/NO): NO